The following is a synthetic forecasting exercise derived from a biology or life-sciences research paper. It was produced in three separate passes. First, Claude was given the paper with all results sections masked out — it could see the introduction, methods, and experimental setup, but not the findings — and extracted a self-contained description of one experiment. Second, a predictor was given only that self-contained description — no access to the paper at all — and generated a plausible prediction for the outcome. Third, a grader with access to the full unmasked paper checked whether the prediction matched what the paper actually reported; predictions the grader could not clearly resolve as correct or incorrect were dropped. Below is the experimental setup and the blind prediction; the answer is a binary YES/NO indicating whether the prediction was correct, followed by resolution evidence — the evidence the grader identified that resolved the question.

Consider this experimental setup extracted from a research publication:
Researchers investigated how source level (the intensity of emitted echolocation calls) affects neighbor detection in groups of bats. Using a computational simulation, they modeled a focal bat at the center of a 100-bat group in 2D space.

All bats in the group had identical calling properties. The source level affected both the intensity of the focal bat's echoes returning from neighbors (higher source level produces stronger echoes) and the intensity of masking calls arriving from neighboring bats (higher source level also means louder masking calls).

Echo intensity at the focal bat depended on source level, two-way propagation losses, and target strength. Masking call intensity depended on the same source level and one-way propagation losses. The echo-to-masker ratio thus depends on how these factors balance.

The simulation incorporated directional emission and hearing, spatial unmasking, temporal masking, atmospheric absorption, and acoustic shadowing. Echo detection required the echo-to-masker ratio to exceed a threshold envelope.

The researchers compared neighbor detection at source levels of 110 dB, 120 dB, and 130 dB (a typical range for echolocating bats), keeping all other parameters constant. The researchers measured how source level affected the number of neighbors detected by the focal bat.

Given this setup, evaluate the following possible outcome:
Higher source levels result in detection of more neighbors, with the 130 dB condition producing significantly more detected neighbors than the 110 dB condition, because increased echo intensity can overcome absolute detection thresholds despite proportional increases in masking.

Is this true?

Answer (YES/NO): NO